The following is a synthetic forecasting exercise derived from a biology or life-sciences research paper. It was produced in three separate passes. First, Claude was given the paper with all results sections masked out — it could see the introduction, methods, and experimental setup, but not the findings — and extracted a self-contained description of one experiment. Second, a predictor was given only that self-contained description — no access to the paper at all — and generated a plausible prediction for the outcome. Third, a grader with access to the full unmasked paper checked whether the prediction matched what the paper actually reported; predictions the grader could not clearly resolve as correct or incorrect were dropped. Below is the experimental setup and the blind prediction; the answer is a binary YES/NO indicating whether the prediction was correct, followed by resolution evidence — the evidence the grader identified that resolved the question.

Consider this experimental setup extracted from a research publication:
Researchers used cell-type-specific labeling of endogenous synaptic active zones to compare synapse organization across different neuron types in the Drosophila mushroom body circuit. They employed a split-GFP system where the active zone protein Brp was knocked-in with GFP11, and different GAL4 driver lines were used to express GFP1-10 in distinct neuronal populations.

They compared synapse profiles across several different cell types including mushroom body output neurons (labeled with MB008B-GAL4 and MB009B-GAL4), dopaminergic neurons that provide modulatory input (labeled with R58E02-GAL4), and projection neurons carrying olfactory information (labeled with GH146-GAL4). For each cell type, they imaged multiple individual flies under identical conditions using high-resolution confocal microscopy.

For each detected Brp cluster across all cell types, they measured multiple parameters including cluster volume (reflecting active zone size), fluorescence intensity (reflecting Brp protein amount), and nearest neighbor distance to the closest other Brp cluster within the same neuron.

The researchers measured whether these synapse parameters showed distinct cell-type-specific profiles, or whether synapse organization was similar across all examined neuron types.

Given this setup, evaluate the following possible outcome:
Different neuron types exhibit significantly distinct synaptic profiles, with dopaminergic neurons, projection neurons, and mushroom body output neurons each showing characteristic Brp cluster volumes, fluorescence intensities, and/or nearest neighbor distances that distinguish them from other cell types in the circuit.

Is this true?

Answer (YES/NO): NO